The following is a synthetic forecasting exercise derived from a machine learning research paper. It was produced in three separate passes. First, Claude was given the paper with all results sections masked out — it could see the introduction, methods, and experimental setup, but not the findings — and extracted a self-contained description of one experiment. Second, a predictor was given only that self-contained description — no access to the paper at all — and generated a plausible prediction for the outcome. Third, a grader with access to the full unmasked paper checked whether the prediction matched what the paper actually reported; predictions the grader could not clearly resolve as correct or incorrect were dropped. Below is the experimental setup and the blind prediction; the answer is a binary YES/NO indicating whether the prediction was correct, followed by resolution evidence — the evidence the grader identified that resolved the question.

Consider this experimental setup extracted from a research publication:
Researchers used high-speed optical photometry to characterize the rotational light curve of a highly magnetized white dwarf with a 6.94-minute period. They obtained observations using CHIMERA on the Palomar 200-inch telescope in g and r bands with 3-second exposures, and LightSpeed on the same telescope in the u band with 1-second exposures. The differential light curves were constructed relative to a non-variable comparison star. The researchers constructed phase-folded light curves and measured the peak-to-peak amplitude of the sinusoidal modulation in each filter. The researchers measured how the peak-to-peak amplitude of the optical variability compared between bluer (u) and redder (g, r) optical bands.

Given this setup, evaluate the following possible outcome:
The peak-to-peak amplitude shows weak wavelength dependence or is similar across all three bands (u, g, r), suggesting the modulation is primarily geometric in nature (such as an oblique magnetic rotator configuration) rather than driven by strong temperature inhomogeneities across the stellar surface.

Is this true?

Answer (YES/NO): NO